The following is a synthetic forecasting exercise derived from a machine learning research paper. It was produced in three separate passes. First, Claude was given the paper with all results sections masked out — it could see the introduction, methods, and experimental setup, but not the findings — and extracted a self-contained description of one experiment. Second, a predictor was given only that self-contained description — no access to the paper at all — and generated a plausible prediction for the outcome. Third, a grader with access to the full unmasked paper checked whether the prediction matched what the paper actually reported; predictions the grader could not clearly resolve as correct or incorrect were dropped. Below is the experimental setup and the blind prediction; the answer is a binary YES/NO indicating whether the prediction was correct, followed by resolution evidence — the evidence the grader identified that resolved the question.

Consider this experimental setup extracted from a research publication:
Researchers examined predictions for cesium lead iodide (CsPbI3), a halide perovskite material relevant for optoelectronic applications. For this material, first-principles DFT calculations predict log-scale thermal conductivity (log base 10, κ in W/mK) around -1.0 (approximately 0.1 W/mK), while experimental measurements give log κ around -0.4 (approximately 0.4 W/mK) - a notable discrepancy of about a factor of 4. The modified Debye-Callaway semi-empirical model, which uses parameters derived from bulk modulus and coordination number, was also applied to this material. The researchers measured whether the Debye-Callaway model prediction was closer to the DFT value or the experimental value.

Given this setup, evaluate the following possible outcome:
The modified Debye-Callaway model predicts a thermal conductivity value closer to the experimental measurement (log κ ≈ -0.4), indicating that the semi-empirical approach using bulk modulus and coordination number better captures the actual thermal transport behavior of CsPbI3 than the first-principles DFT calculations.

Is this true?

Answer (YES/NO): YES